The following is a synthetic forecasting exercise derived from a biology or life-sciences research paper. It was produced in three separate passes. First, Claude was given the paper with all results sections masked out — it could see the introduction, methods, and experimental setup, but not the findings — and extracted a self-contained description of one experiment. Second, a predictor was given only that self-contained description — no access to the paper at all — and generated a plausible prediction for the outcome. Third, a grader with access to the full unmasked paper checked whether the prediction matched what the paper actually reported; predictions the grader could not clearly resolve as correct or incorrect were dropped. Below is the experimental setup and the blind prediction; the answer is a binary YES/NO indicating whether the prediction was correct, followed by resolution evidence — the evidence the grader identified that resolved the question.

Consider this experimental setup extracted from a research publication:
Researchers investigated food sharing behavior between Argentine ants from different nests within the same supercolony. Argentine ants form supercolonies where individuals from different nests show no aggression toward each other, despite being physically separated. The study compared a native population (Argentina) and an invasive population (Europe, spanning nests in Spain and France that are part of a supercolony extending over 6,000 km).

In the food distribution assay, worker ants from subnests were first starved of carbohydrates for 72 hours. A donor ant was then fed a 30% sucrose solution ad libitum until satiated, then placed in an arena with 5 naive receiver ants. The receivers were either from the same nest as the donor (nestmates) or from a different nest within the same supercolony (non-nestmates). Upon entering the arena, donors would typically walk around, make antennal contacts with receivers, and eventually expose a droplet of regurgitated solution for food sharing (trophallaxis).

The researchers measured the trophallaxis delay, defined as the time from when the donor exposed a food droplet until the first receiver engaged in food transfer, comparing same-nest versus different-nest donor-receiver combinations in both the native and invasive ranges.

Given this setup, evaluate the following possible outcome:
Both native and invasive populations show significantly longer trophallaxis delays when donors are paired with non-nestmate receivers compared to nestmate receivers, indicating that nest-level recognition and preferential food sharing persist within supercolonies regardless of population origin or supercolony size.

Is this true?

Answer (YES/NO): NO